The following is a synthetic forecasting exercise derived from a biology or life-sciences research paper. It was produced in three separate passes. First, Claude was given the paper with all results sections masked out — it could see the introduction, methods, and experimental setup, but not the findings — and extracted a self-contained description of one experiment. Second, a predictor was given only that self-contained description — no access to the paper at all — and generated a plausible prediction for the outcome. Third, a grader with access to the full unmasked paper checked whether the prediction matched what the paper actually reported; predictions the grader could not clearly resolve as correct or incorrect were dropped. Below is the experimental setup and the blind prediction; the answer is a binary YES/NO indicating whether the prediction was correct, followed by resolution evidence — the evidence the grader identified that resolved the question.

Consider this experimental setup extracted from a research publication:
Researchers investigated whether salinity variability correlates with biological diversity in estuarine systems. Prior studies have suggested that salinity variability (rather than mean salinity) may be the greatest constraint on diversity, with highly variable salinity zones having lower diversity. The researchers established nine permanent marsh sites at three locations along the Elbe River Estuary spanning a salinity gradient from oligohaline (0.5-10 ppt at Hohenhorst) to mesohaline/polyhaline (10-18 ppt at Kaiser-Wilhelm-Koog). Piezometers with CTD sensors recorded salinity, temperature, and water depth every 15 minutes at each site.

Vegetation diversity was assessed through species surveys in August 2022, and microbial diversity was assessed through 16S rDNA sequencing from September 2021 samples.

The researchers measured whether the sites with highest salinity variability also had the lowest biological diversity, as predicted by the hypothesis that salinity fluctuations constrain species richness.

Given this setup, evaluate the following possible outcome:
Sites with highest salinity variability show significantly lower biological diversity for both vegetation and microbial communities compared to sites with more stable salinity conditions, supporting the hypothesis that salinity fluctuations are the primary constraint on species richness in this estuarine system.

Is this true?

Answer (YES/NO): NO